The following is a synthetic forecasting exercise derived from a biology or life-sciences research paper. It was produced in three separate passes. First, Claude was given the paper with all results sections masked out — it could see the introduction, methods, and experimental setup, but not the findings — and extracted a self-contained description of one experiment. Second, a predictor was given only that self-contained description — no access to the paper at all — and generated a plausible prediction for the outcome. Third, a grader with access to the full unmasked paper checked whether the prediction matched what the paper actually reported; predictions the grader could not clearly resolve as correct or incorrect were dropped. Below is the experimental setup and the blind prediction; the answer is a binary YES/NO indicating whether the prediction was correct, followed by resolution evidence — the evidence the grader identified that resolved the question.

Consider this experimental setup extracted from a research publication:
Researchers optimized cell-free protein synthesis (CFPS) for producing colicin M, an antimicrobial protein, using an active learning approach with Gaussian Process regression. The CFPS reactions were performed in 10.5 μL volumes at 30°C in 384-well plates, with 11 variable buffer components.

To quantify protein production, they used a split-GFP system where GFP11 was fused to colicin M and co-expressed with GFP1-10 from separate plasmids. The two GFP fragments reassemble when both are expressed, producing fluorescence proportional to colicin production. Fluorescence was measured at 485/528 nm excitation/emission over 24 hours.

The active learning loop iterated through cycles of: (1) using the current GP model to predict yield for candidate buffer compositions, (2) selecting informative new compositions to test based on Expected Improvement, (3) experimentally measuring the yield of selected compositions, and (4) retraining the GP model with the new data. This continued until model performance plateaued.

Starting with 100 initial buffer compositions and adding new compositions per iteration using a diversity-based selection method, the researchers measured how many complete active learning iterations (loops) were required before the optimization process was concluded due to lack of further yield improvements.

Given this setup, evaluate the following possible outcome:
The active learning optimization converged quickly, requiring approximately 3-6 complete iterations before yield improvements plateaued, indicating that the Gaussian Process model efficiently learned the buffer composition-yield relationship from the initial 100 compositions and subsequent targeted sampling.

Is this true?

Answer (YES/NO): YES